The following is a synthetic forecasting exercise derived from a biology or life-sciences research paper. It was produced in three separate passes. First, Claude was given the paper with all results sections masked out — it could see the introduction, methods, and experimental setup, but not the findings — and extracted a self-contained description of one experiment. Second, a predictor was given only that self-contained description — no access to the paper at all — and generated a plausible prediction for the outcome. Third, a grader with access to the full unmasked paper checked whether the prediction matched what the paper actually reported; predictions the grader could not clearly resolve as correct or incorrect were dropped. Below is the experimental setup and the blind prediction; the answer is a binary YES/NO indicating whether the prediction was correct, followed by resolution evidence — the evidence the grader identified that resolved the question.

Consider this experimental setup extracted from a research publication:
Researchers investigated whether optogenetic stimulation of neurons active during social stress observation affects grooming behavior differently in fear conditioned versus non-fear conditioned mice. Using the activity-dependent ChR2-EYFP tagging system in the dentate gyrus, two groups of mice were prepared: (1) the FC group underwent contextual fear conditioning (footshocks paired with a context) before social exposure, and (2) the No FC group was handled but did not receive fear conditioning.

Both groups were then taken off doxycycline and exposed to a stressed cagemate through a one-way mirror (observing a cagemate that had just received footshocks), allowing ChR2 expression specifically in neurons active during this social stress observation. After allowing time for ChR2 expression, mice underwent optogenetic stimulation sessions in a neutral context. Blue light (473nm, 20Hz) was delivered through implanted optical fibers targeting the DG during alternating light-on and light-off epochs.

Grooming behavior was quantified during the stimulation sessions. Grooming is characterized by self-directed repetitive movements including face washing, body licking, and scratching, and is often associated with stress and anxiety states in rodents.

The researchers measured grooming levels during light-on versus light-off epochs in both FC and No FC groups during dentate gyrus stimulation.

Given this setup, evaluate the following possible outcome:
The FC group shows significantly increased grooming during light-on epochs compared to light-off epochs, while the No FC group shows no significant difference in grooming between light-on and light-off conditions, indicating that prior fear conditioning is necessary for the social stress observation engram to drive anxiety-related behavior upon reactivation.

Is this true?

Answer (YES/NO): NO